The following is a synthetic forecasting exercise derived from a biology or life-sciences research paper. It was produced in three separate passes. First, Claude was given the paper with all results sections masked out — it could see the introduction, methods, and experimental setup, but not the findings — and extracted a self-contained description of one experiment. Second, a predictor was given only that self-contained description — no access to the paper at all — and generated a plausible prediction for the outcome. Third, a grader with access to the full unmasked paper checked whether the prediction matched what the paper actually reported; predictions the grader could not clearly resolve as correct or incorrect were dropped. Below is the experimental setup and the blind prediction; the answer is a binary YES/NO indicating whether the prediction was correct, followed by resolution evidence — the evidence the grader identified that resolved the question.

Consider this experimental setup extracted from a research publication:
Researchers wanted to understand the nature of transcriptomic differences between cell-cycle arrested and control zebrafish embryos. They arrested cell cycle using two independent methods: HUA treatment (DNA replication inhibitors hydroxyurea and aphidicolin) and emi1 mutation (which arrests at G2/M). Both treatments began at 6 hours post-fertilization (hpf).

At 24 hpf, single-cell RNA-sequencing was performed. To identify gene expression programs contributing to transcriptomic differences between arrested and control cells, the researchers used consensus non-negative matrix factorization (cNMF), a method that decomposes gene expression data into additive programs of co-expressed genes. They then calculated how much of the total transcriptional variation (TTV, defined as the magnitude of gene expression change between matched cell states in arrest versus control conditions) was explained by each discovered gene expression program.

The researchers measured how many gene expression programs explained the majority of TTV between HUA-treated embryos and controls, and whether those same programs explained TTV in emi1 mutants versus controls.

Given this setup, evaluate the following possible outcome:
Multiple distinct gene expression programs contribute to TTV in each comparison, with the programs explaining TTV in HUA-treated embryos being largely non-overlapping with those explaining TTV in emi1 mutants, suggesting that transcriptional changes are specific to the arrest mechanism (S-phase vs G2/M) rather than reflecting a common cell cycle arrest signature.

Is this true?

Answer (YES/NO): NO